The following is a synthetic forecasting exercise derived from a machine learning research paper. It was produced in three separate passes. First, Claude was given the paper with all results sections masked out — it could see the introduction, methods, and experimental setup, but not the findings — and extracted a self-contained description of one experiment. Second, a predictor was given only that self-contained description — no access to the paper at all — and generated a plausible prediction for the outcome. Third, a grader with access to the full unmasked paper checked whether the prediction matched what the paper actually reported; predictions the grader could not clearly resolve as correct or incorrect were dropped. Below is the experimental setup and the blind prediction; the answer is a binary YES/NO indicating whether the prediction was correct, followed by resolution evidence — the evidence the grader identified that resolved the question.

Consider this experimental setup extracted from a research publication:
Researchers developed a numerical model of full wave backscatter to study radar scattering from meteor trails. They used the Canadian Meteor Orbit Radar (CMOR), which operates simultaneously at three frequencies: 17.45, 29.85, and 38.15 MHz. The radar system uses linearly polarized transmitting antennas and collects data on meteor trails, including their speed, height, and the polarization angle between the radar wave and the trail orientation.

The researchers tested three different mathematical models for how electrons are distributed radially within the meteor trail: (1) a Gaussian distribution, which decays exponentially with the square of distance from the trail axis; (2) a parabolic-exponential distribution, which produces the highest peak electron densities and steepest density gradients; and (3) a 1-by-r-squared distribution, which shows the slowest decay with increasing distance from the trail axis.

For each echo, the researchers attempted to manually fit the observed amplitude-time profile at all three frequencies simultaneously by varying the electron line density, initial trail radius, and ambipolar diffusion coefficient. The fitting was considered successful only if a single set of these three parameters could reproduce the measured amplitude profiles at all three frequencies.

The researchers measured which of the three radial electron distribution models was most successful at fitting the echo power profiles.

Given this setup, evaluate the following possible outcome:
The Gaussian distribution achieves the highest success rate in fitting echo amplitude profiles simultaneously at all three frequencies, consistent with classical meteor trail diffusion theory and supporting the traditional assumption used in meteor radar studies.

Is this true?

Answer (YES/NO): YES